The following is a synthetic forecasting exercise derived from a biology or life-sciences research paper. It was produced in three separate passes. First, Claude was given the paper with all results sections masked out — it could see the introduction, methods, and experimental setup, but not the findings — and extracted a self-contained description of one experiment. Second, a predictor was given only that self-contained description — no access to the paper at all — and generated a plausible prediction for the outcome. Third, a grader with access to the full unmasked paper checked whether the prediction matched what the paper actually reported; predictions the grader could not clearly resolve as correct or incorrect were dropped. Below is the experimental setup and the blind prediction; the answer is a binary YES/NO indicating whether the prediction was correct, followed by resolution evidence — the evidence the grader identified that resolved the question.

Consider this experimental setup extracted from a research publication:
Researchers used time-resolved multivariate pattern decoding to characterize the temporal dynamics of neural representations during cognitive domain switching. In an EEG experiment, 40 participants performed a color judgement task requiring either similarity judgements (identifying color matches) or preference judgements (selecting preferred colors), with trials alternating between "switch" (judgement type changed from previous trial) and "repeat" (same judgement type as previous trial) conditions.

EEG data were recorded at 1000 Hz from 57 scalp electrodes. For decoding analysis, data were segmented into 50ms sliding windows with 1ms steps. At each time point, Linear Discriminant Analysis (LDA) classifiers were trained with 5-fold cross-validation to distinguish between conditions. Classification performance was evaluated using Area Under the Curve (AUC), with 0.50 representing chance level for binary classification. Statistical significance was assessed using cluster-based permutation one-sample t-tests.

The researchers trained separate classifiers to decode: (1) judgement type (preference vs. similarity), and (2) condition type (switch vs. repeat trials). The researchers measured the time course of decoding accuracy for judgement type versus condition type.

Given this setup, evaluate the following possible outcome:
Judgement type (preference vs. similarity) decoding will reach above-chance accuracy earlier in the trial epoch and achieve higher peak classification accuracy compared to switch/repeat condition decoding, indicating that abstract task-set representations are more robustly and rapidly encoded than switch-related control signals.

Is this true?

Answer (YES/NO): YES